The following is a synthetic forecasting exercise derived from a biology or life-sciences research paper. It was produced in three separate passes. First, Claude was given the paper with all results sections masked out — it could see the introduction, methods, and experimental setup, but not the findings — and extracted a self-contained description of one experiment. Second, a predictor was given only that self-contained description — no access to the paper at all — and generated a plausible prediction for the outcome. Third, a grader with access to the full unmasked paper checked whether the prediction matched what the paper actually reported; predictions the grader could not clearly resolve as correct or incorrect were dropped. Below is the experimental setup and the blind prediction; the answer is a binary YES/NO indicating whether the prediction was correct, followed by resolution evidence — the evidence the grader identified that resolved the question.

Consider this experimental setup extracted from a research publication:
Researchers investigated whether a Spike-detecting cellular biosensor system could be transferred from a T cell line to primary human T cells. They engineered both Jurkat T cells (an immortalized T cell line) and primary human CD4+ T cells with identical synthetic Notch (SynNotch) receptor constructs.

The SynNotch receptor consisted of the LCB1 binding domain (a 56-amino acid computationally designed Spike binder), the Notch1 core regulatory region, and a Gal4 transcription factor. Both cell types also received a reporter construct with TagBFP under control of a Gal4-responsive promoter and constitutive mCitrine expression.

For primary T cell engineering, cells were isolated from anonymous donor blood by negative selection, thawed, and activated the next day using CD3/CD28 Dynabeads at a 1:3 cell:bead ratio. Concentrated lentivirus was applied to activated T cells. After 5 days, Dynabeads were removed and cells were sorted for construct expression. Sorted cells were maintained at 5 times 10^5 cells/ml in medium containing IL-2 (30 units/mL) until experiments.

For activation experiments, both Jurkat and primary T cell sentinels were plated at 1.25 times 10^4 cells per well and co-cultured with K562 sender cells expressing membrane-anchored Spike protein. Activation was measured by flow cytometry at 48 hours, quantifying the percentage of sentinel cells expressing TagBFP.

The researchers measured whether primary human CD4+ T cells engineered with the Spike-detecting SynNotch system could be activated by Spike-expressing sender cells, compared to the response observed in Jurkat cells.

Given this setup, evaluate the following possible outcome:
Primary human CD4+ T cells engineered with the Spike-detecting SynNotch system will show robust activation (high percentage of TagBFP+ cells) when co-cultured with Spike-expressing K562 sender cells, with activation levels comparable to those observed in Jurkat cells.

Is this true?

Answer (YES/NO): YES